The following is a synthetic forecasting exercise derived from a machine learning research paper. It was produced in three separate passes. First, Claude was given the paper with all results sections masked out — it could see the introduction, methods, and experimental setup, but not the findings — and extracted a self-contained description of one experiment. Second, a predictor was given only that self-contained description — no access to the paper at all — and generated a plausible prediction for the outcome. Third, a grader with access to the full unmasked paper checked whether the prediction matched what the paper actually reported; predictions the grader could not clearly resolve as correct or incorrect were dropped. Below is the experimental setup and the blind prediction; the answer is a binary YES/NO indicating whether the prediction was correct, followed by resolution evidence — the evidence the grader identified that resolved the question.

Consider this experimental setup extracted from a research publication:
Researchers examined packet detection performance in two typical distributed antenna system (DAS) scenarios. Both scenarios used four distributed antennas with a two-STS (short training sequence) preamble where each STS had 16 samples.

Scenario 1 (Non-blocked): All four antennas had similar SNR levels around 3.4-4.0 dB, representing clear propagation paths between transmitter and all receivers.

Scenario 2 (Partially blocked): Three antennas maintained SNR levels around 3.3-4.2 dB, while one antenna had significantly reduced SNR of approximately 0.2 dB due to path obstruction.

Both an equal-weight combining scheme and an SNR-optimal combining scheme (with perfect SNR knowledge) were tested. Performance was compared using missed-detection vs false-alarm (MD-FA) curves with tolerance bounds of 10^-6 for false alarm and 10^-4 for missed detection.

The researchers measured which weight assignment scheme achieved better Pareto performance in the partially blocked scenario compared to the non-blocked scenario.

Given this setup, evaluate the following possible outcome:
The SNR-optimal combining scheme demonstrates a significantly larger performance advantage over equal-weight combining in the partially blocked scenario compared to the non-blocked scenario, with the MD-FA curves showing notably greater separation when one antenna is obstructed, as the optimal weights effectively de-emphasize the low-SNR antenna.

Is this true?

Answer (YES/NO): NO